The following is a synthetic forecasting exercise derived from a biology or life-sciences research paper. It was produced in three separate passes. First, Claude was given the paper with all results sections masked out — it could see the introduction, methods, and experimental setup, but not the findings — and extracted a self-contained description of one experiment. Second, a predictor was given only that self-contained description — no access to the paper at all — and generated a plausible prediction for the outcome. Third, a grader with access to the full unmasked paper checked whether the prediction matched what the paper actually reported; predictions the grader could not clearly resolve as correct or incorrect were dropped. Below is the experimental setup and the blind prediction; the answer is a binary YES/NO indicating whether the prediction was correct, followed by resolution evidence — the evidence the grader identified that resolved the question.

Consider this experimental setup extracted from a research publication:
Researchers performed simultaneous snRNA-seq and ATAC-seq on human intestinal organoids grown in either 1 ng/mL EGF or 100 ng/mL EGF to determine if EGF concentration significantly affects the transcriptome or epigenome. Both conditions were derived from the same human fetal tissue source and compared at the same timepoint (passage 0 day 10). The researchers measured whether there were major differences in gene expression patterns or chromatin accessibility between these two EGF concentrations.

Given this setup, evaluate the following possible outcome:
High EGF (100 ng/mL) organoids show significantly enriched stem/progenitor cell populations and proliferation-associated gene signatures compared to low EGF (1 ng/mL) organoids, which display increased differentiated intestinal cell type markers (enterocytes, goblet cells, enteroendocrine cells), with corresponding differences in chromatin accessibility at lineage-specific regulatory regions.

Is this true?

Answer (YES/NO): NO